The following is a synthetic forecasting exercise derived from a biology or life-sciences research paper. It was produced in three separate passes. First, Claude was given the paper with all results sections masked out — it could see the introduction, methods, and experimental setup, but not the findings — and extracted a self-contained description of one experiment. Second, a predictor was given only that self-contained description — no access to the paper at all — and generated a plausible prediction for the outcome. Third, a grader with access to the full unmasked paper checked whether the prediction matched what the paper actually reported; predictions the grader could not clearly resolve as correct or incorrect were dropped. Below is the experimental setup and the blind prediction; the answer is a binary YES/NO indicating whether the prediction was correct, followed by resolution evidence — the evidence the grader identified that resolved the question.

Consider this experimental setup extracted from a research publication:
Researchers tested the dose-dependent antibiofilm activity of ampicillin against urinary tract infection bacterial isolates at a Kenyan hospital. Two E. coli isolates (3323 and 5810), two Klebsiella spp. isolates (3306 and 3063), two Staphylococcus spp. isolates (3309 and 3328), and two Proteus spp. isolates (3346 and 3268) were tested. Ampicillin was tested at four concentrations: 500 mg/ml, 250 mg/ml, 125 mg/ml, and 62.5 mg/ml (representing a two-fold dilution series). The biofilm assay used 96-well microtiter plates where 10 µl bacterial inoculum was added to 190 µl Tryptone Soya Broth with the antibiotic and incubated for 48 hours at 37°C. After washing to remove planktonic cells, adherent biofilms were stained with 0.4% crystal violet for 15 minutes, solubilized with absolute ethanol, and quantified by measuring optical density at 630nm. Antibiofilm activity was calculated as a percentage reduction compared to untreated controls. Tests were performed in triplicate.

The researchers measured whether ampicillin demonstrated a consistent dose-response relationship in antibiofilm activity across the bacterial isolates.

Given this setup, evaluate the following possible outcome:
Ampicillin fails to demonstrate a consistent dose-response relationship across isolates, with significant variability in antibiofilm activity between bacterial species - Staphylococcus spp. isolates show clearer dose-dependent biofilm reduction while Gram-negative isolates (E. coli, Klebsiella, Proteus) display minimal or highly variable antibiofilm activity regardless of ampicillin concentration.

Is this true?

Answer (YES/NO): NO